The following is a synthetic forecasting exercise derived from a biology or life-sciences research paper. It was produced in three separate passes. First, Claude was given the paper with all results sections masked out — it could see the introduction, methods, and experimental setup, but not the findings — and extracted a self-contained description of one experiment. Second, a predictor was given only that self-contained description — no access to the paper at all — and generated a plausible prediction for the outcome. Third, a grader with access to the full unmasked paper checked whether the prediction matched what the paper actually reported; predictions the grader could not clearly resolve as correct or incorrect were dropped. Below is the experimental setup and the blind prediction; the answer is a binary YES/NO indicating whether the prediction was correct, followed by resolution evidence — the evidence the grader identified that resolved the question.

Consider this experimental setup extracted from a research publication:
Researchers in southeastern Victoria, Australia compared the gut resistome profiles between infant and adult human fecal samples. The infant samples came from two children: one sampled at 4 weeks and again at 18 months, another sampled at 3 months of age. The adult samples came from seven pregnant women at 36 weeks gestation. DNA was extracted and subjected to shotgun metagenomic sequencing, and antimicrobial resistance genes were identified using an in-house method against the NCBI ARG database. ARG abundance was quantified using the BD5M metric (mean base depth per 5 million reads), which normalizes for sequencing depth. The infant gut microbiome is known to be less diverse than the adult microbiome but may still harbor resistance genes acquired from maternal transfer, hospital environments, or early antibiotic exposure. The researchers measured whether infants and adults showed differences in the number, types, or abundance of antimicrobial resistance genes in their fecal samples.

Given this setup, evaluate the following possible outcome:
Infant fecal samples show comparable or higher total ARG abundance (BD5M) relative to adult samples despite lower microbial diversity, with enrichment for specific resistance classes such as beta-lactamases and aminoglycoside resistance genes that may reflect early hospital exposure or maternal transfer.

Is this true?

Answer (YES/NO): NO